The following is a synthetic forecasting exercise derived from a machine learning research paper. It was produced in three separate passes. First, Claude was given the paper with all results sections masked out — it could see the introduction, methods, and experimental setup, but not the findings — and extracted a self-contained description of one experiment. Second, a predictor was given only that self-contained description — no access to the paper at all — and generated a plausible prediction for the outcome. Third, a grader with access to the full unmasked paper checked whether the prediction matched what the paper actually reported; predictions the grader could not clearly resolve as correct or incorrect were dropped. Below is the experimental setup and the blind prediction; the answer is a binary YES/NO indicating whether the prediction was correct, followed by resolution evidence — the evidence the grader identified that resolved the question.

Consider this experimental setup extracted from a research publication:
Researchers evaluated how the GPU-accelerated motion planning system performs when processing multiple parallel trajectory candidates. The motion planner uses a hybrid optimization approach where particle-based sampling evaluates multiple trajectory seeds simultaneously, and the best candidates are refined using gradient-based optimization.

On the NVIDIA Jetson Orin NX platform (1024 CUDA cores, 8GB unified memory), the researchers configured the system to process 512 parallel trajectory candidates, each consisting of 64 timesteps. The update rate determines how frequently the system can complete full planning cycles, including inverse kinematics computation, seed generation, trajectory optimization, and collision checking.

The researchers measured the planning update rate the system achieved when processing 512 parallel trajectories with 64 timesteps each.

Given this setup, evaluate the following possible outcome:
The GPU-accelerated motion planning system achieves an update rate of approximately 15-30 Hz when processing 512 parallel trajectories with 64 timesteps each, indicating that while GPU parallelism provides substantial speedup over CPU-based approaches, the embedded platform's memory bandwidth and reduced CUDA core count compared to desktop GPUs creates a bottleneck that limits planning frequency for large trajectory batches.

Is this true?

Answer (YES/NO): NO